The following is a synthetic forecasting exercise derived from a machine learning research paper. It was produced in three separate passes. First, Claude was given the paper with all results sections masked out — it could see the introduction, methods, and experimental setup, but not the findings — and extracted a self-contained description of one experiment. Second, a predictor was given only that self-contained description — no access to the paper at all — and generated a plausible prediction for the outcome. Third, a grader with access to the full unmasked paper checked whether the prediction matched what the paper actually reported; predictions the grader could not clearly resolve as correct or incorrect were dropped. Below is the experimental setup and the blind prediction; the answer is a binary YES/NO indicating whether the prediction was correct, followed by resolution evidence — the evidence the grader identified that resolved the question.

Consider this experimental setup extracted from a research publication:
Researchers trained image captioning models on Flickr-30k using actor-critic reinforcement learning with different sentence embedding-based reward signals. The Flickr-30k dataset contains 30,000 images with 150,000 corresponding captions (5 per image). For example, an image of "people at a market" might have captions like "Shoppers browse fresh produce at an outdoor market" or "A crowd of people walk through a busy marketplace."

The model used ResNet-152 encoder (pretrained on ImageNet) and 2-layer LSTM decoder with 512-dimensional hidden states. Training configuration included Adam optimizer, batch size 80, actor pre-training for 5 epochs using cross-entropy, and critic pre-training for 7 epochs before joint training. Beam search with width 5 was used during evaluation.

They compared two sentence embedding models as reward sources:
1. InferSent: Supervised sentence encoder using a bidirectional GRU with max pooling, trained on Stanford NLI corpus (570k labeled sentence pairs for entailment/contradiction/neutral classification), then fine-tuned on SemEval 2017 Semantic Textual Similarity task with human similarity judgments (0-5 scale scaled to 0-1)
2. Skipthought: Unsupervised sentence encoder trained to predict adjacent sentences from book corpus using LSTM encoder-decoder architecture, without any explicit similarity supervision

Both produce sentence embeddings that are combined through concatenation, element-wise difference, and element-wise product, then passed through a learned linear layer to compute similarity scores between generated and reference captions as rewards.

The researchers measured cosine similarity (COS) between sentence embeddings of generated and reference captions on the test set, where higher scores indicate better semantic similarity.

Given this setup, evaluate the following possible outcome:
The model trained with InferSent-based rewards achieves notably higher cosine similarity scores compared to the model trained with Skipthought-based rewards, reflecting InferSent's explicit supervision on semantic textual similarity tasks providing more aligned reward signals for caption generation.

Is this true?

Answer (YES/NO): NO